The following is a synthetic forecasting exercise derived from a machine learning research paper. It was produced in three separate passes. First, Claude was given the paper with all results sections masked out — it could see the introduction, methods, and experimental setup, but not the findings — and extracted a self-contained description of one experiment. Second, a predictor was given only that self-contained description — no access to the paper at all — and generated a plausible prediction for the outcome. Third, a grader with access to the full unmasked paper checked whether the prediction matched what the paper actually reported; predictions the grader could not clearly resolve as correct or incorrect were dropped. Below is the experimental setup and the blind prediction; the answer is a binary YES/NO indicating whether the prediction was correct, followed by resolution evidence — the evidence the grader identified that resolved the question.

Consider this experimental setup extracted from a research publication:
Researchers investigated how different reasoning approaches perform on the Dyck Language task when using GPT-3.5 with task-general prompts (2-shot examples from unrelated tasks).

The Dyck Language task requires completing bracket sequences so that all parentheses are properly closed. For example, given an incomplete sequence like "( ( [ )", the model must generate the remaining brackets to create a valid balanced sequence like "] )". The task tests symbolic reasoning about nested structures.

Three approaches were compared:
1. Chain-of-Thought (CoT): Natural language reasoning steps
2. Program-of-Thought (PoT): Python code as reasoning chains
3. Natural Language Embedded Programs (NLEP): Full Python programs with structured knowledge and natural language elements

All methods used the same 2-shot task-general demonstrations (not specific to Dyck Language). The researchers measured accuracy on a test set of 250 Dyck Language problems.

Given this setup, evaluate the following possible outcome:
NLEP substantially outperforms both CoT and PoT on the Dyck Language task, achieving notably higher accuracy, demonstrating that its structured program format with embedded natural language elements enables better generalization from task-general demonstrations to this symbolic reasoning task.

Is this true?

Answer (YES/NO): NO